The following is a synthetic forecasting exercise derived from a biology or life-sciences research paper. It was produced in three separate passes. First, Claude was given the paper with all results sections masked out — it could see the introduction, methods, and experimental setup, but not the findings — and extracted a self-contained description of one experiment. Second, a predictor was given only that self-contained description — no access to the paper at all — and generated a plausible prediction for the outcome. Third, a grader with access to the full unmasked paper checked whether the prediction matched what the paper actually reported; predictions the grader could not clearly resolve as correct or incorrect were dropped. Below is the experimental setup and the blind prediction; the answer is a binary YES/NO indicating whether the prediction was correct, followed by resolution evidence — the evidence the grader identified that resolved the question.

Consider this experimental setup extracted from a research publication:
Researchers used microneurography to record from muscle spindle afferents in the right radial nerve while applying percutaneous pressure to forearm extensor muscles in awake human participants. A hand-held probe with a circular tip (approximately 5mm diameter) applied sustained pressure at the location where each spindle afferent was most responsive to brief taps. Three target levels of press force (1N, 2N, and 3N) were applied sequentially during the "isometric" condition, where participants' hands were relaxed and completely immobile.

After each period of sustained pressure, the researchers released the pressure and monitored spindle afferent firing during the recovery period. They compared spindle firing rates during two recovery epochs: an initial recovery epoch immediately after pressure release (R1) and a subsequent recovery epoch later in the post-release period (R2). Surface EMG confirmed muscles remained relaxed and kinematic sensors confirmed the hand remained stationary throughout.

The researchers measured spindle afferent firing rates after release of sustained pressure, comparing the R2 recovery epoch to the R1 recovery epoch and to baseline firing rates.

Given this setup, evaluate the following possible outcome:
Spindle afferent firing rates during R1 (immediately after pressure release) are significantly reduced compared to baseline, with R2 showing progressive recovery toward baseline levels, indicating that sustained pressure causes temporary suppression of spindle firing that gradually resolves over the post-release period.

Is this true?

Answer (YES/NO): NO